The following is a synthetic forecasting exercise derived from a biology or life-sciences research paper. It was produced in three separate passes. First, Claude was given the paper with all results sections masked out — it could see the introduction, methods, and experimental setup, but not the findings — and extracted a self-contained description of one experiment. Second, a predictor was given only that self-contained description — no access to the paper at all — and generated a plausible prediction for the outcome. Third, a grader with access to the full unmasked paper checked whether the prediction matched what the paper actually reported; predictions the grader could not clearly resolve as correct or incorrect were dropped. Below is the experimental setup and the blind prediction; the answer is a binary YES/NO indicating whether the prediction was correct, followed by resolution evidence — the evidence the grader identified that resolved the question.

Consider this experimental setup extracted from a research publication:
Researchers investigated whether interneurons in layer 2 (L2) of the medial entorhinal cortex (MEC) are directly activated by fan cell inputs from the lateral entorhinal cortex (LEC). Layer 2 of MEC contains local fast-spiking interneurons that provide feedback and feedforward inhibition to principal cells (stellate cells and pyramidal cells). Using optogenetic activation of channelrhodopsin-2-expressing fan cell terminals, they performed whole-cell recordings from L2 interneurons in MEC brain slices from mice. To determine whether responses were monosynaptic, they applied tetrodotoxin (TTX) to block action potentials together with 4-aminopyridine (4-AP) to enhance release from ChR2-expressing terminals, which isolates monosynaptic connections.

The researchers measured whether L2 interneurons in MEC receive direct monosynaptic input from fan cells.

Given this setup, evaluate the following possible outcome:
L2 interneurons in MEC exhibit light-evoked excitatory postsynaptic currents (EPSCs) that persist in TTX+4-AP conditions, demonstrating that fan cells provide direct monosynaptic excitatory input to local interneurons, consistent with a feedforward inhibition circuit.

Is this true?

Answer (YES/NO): YES